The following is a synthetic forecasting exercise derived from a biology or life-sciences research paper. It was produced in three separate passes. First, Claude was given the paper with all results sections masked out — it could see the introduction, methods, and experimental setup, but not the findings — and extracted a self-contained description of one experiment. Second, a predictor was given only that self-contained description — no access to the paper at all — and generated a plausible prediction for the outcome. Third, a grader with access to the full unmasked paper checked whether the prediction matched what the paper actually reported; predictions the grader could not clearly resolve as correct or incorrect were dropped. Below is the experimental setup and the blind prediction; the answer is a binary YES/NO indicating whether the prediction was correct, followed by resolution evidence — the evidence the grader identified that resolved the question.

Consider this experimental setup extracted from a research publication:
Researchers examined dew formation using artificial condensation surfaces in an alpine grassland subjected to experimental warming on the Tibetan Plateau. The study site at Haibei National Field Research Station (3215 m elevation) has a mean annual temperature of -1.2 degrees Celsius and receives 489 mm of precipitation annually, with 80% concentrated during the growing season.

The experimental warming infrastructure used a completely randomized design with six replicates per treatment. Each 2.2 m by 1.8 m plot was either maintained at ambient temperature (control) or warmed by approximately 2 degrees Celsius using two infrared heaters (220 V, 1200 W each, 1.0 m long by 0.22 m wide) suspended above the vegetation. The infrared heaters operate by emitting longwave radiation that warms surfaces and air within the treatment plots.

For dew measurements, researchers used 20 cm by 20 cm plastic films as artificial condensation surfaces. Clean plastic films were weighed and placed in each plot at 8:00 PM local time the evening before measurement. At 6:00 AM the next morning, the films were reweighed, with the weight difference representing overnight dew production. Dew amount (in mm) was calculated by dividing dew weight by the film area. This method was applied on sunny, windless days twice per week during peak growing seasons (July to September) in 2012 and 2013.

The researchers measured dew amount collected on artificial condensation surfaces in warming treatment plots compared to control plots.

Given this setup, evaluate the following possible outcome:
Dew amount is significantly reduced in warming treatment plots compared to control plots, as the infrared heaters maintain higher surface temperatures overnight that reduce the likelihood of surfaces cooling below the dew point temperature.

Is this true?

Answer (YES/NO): YES